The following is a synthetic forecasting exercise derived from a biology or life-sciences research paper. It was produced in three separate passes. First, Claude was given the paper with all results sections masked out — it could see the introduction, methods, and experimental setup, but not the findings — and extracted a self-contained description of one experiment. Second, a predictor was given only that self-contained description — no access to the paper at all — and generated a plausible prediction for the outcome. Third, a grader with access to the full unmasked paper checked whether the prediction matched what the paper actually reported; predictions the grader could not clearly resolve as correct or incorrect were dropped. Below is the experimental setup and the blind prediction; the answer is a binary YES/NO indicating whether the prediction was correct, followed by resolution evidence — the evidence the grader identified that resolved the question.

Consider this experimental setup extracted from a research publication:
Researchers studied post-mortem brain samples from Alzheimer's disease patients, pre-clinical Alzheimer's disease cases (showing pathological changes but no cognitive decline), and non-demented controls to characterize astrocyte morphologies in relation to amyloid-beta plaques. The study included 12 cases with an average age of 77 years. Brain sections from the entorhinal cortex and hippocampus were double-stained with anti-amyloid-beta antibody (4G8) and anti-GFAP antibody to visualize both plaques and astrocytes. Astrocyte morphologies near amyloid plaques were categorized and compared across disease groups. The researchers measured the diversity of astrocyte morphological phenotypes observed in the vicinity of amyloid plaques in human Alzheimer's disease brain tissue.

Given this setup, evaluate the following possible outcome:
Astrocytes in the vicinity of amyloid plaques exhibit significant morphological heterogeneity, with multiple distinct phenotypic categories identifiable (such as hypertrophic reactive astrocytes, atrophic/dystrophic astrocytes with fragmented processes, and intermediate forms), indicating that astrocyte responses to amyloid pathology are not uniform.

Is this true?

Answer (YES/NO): YES